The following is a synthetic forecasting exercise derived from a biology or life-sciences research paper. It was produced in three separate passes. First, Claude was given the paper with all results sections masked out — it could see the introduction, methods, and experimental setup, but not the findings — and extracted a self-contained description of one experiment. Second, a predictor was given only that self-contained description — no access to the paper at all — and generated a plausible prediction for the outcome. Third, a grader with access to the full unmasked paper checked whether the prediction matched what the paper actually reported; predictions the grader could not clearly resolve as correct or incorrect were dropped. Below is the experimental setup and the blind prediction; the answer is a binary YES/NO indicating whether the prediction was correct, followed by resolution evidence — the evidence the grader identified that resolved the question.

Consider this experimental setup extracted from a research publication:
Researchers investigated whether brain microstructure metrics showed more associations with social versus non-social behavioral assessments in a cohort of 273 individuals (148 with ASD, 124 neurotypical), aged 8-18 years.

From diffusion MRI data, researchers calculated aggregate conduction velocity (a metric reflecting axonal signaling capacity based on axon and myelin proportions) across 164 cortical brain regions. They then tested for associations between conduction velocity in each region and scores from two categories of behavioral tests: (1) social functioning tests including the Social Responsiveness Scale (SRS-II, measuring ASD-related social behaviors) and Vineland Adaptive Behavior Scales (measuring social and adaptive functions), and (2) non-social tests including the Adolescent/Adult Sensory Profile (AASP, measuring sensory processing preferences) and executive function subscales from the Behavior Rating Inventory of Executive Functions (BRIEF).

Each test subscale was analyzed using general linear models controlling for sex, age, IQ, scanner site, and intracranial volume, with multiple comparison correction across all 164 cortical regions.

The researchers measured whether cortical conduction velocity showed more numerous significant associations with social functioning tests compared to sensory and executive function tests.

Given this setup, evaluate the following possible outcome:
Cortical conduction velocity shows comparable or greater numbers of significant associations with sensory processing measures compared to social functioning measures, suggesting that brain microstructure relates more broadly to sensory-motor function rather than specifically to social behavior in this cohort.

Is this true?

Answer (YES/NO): NO